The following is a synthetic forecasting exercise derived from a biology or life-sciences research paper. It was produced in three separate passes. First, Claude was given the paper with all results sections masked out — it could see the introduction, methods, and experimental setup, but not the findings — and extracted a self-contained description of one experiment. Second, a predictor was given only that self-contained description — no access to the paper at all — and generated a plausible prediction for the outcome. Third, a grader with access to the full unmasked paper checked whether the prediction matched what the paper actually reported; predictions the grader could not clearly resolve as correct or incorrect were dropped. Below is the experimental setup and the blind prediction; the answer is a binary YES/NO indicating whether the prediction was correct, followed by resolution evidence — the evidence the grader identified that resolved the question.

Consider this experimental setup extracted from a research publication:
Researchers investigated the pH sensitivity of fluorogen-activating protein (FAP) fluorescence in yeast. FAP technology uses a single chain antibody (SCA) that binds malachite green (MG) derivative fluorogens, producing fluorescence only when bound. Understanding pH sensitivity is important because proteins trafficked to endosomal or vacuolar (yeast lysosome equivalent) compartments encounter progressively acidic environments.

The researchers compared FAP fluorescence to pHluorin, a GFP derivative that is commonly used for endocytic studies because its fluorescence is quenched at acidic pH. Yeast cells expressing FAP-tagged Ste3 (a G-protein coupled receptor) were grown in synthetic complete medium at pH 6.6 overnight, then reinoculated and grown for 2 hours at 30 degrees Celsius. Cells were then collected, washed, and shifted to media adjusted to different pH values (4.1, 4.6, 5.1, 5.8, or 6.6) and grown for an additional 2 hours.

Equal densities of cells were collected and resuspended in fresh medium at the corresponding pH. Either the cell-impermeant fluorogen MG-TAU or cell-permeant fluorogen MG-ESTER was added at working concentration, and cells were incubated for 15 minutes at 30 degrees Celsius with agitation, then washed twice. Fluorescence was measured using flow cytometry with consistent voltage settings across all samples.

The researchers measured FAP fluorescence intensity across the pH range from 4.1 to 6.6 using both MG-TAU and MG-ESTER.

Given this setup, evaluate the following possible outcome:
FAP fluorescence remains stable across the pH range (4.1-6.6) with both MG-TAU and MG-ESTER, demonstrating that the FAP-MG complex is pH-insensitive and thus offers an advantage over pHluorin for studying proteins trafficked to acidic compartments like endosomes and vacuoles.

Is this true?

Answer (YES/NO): NO